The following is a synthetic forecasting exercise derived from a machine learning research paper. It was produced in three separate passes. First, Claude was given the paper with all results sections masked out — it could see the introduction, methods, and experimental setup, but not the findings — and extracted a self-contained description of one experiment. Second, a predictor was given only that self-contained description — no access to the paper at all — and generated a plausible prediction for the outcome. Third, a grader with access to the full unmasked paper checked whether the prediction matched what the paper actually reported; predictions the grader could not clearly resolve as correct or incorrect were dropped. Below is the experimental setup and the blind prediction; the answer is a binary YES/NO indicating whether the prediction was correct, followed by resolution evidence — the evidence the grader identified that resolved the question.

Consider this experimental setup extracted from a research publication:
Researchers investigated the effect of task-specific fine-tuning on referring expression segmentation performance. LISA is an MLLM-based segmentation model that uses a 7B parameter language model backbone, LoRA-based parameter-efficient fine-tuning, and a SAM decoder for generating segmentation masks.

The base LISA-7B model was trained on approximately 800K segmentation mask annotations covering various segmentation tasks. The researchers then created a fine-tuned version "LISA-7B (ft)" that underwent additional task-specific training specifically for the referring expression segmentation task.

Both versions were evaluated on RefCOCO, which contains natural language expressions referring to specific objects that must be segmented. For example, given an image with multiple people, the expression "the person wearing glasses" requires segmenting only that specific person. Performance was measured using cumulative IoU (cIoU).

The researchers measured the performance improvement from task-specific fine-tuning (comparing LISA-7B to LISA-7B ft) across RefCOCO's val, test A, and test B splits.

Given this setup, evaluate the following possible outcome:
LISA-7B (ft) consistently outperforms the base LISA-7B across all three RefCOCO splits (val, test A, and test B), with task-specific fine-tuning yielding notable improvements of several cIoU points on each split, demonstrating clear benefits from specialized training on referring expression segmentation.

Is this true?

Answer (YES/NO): NO